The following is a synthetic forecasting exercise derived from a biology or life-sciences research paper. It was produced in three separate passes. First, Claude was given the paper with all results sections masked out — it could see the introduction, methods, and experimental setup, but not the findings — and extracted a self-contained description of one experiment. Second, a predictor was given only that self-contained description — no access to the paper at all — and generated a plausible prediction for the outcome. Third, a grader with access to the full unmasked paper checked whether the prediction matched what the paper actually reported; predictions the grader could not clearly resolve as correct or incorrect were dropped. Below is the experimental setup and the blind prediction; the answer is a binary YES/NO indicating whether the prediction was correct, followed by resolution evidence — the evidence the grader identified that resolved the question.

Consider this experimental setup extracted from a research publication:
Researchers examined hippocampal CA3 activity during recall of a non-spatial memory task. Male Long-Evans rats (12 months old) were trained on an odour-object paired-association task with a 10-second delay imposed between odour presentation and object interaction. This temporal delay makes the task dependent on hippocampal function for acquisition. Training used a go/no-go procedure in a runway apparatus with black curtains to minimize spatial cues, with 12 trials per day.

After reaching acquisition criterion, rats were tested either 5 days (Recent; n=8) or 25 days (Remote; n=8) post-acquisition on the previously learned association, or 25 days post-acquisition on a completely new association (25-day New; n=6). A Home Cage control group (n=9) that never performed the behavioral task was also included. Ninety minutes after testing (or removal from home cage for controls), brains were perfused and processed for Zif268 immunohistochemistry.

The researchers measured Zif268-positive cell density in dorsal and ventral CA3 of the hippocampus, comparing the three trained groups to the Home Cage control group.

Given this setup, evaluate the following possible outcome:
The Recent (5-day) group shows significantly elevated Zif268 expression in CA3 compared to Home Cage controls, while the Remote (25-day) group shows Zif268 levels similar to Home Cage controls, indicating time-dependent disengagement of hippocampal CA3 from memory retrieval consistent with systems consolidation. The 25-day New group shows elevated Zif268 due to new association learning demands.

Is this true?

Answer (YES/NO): NO